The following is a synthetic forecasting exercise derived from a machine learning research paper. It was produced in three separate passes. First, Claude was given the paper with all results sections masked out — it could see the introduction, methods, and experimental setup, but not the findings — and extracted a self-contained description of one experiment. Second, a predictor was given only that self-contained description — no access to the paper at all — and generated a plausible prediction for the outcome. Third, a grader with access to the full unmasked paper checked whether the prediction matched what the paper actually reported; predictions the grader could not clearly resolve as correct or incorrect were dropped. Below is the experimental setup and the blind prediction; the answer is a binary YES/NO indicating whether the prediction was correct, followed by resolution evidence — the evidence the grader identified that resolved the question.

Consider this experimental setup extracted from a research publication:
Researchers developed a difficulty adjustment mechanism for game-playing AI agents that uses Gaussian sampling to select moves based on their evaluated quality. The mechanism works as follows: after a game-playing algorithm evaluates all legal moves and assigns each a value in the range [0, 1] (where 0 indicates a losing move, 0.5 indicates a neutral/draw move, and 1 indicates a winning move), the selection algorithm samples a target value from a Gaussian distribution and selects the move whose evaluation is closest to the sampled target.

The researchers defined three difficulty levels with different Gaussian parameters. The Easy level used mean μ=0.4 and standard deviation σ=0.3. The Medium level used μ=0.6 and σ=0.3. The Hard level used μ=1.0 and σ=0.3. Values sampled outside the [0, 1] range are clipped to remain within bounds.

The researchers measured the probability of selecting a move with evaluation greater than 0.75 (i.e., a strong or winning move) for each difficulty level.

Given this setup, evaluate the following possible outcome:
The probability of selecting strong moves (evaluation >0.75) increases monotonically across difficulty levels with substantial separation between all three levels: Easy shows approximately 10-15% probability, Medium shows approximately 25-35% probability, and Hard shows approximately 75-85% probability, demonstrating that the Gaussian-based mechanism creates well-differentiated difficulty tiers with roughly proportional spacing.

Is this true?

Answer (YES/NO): NO